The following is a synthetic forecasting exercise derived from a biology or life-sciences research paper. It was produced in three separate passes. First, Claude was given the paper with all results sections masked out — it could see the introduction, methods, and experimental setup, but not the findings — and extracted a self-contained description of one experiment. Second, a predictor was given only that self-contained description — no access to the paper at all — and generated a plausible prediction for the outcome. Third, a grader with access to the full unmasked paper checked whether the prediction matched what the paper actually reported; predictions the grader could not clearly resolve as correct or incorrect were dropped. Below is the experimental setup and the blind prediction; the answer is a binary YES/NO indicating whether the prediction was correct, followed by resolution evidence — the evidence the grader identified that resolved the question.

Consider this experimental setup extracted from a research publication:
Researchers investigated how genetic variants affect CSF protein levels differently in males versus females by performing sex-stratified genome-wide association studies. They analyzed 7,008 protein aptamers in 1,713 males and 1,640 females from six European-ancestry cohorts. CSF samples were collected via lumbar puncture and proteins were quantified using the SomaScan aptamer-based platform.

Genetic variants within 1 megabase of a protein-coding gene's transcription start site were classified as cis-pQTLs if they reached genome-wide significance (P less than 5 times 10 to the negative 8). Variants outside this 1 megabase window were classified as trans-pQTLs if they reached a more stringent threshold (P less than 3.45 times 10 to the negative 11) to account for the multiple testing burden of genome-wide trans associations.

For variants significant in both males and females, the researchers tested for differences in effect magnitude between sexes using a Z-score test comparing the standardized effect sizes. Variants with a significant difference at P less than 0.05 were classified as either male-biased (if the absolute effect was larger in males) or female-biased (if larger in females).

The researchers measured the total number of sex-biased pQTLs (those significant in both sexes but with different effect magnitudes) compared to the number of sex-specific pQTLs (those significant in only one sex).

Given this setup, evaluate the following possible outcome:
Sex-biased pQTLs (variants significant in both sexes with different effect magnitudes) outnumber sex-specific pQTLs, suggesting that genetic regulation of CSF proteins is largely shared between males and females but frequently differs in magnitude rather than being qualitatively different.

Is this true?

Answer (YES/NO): NO